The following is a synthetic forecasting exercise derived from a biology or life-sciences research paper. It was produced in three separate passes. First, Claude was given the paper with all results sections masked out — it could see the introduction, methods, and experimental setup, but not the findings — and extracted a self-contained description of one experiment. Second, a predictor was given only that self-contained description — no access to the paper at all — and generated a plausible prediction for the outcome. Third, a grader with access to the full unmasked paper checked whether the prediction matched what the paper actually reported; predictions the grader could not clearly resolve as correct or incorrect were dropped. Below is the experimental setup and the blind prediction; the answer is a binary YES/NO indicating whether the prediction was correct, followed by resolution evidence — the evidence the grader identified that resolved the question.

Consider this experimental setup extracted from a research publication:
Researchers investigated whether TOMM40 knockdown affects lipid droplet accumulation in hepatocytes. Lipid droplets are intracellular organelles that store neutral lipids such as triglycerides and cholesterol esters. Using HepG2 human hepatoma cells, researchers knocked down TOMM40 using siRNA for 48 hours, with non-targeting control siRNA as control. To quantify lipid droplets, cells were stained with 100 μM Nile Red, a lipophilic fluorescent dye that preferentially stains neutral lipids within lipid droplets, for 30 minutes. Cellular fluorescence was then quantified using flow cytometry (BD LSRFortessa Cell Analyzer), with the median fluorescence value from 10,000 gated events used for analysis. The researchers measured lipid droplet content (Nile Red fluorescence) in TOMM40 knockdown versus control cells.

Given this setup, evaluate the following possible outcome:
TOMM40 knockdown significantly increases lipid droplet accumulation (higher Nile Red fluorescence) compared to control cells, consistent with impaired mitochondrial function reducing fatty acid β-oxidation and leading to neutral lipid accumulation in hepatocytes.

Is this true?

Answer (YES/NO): YES